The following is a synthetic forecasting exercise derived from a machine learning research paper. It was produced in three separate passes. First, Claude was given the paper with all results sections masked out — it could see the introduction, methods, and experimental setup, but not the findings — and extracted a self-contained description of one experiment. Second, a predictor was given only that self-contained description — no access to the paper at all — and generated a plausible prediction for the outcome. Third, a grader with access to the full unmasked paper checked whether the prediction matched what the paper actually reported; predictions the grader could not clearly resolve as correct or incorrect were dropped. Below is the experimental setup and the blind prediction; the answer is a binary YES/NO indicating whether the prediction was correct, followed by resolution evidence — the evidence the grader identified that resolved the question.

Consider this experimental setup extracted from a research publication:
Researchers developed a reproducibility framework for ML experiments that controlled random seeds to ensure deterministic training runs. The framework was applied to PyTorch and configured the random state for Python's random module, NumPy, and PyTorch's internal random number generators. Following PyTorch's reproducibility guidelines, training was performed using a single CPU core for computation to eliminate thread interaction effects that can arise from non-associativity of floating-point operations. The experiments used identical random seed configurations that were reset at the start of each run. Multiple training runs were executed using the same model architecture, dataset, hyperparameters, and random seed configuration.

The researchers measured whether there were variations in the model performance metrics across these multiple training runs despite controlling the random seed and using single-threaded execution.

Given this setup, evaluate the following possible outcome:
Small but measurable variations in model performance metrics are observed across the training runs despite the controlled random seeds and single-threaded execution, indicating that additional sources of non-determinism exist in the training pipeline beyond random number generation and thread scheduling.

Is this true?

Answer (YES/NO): YES